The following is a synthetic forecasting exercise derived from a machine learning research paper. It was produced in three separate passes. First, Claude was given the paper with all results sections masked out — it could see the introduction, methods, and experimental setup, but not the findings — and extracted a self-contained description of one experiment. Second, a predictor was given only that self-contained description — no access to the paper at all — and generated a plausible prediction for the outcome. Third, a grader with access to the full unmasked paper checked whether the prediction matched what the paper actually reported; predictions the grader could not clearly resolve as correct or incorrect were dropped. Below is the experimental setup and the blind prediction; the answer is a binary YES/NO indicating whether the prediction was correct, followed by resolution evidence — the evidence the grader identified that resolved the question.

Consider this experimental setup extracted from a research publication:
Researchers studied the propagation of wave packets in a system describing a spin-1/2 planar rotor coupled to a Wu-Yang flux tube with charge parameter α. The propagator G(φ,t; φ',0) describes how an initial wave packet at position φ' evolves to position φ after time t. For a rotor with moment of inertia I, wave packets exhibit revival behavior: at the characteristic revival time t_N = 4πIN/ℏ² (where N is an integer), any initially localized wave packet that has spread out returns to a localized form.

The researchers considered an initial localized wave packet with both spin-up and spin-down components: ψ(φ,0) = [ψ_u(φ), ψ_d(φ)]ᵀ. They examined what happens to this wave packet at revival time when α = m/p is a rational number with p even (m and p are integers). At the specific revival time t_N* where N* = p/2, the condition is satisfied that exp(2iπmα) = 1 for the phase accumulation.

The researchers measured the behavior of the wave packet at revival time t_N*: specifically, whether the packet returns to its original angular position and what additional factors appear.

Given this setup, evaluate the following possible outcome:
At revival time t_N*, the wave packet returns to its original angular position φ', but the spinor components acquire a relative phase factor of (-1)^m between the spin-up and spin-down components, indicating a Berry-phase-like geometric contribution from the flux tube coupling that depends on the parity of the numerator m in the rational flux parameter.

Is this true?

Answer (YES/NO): NO